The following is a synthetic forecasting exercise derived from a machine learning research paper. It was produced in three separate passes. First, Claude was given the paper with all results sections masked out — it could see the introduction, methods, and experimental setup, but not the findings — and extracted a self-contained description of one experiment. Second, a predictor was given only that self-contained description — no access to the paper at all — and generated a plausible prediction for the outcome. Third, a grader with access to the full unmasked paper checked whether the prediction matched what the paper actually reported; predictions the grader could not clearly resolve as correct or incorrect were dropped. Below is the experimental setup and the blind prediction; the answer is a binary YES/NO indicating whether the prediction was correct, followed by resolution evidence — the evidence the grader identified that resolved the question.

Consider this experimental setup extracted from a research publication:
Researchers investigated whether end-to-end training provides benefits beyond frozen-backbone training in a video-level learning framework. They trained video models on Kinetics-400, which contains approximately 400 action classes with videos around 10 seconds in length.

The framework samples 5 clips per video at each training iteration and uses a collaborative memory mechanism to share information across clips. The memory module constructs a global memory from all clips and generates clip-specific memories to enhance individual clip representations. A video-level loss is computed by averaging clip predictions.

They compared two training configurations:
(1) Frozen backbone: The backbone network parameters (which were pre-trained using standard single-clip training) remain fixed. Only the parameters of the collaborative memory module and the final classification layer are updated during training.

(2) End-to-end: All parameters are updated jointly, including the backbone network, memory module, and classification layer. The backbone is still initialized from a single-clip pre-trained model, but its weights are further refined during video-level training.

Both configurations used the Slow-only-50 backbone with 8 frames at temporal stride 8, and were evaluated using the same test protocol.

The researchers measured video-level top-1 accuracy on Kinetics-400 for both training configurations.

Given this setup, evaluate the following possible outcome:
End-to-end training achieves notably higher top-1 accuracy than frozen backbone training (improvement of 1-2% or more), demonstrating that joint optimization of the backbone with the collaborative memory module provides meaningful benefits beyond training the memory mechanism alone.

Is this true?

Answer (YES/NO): YES